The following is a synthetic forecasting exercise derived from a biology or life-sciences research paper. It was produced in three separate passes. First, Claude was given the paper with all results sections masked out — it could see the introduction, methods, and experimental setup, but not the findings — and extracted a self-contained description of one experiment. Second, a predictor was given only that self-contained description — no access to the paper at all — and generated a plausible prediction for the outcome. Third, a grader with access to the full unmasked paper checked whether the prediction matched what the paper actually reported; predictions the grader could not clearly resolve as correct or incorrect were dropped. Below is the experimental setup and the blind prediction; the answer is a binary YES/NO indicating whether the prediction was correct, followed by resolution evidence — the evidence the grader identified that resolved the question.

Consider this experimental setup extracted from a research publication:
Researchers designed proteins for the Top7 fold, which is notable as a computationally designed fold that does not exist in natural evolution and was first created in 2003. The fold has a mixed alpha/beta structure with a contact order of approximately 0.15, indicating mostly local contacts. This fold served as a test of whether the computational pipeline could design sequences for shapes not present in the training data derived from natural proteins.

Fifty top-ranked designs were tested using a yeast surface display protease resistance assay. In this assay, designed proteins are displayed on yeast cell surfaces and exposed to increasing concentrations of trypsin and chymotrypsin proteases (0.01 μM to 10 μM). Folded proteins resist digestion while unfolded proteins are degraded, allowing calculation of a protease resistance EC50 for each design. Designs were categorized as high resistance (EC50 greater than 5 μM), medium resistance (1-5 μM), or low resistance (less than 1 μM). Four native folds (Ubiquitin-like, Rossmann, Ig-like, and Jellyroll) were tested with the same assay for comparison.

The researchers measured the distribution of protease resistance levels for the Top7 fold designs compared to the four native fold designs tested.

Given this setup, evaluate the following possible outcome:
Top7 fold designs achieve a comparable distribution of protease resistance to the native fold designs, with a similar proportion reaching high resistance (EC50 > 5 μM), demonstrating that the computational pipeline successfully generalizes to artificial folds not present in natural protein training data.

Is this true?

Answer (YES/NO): NO